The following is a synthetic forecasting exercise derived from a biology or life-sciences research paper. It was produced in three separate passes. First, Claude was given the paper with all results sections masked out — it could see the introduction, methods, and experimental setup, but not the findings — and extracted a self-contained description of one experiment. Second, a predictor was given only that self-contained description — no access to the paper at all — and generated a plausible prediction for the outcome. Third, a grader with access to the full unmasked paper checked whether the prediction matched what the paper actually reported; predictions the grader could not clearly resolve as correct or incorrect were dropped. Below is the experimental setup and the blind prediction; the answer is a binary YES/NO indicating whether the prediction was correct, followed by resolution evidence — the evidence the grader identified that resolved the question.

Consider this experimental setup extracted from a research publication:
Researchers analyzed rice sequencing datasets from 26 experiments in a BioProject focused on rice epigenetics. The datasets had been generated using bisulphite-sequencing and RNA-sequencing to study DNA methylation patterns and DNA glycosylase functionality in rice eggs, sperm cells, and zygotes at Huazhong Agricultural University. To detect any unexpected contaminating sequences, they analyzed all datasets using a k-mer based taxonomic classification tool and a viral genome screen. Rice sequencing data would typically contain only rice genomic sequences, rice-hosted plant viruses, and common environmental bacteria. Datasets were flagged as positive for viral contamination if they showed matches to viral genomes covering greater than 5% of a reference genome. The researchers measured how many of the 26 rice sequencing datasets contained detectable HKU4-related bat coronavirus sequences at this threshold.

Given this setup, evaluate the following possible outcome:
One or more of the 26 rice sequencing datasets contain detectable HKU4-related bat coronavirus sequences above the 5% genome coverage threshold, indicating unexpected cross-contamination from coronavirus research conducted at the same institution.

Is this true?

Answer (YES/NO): YES